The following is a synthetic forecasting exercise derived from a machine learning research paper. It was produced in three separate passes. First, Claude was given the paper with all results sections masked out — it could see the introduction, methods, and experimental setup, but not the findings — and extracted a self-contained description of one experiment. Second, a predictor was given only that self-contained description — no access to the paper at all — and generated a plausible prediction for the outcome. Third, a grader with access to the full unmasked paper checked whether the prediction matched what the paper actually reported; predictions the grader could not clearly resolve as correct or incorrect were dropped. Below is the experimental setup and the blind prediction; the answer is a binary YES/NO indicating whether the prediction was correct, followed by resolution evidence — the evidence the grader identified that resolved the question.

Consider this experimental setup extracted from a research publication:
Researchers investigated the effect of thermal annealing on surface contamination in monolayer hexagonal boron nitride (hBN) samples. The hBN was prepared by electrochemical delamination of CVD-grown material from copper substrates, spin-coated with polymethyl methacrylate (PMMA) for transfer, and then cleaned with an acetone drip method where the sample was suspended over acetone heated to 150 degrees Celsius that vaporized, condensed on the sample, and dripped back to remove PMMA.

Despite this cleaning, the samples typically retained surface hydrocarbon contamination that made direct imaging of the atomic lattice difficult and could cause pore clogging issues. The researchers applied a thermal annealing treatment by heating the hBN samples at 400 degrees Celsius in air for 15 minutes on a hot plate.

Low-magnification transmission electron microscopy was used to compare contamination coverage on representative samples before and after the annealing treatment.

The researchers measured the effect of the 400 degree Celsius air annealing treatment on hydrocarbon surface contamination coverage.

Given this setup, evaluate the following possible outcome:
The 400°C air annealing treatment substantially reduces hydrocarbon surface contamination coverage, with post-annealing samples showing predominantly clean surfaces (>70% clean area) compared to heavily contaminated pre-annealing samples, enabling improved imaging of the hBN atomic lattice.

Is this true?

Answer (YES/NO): NO